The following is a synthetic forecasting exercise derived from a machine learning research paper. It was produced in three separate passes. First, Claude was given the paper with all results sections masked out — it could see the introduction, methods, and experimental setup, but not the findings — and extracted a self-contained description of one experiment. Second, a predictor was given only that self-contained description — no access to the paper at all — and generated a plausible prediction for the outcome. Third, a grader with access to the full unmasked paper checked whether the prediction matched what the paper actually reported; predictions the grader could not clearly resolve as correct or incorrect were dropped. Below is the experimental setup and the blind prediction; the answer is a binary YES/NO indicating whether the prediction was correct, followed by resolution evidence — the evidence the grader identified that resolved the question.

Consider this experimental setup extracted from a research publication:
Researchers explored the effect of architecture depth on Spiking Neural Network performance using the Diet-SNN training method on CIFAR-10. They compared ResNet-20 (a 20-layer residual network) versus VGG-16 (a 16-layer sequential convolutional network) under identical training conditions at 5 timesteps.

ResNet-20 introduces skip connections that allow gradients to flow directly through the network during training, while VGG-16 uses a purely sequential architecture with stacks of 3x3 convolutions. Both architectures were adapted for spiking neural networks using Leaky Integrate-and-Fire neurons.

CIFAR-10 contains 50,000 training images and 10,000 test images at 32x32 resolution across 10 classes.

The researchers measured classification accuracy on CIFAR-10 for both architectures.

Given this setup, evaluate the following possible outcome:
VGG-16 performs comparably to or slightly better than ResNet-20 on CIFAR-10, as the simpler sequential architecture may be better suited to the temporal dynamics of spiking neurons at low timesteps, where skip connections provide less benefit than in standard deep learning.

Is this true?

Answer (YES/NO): YES